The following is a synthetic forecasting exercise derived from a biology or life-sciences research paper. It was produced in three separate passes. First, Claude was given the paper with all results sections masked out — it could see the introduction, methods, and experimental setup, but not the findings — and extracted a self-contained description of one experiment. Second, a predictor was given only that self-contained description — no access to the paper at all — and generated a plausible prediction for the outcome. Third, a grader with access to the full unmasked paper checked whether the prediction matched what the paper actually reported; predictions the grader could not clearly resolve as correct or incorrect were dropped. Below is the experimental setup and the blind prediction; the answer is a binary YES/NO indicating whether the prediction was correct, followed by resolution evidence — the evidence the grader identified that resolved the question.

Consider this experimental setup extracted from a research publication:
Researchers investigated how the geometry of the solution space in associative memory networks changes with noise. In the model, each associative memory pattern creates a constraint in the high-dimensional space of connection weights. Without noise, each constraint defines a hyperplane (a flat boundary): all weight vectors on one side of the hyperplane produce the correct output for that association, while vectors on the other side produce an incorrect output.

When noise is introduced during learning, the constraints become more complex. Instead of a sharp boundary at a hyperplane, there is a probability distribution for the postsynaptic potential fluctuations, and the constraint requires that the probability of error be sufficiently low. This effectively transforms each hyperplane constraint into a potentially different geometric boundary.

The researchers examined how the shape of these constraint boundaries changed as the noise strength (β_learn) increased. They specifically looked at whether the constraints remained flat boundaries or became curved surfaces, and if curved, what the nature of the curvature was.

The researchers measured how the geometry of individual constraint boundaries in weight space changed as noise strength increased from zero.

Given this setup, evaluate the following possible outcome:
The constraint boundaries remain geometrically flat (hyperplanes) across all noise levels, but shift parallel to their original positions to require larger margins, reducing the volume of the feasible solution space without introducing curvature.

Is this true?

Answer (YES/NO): NO